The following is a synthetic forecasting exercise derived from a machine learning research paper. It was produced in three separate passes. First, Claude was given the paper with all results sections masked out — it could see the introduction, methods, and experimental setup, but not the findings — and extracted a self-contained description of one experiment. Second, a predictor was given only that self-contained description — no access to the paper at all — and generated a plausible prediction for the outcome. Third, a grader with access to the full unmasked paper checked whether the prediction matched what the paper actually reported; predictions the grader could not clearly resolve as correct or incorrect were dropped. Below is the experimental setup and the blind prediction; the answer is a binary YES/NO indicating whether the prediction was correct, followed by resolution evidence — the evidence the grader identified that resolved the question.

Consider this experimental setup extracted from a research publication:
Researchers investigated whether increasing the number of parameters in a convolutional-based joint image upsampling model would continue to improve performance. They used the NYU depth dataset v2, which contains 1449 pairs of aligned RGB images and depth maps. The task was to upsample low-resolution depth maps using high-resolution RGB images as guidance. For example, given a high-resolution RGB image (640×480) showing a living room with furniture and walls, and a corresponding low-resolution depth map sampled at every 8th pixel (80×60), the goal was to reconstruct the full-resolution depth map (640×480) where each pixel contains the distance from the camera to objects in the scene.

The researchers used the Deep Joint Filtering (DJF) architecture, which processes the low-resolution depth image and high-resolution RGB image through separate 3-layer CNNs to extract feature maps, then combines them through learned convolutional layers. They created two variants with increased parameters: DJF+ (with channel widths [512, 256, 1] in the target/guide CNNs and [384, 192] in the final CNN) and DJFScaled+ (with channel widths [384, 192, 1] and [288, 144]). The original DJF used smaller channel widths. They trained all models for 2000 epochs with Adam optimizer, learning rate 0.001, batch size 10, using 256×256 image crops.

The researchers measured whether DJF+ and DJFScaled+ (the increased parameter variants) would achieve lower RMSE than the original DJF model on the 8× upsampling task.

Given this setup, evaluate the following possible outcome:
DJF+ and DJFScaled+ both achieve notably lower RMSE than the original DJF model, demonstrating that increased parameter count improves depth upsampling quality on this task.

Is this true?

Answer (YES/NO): NO